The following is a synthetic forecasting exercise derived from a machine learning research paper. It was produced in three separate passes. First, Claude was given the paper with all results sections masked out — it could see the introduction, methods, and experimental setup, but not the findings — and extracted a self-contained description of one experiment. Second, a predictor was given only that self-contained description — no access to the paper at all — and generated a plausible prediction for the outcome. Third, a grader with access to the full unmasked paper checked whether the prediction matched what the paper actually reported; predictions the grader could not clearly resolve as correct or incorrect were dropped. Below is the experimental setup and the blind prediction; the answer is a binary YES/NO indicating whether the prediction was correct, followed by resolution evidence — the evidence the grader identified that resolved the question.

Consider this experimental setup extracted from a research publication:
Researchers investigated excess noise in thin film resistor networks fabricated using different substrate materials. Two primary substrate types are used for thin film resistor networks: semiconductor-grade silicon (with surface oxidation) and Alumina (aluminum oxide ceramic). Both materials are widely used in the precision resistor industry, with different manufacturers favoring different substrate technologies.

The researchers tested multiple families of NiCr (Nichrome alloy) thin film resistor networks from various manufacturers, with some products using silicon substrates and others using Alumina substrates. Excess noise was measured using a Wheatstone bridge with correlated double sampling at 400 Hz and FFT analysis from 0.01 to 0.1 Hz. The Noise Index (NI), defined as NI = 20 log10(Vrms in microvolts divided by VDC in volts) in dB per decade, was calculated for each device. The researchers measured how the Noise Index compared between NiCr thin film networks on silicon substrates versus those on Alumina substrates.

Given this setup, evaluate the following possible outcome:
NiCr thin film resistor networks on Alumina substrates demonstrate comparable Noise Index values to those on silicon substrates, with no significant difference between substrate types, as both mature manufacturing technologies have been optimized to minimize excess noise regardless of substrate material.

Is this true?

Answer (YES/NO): NO